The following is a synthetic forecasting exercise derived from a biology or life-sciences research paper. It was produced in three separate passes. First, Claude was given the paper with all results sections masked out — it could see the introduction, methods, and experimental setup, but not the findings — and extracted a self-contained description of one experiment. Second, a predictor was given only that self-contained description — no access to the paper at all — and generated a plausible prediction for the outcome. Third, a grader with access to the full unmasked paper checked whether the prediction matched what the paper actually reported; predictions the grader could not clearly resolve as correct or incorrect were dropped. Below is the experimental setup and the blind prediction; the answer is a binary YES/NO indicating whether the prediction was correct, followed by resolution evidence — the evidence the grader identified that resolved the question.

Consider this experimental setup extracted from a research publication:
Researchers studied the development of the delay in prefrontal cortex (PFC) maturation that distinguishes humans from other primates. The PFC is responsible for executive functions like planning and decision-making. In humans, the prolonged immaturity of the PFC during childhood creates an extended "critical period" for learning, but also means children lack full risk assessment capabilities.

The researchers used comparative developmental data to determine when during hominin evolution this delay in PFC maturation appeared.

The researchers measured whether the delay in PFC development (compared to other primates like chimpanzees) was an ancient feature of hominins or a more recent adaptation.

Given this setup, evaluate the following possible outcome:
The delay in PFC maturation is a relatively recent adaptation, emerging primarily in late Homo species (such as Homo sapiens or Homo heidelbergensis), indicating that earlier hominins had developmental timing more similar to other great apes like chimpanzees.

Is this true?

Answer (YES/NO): YES